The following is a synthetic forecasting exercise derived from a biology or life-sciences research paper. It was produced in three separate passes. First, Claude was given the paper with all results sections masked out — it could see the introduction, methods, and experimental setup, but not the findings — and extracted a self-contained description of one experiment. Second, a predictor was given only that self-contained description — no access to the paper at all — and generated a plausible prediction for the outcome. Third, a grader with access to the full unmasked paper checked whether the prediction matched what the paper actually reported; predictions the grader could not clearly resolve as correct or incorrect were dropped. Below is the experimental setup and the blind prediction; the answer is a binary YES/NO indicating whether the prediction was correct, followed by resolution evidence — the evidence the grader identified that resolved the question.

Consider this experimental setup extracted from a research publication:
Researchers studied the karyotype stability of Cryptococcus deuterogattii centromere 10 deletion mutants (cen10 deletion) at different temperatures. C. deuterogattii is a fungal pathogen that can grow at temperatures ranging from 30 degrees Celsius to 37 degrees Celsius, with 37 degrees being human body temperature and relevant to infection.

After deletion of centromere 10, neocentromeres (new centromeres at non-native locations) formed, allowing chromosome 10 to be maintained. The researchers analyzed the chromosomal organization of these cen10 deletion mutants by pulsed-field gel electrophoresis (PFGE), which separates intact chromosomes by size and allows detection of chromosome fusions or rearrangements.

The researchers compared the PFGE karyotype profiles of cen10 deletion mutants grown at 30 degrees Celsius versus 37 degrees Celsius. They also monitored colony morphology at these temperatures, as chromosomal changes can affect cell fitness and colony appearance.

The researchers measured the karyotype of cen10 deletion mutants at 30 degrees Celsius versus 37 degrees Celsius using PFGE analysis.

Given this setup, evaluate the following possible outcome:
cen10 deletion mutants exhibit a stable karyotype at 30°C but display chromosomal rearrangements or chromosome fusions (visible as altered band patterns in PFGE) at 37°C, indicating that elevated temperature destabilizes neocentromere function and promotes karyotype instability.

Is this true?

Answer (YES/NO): YES